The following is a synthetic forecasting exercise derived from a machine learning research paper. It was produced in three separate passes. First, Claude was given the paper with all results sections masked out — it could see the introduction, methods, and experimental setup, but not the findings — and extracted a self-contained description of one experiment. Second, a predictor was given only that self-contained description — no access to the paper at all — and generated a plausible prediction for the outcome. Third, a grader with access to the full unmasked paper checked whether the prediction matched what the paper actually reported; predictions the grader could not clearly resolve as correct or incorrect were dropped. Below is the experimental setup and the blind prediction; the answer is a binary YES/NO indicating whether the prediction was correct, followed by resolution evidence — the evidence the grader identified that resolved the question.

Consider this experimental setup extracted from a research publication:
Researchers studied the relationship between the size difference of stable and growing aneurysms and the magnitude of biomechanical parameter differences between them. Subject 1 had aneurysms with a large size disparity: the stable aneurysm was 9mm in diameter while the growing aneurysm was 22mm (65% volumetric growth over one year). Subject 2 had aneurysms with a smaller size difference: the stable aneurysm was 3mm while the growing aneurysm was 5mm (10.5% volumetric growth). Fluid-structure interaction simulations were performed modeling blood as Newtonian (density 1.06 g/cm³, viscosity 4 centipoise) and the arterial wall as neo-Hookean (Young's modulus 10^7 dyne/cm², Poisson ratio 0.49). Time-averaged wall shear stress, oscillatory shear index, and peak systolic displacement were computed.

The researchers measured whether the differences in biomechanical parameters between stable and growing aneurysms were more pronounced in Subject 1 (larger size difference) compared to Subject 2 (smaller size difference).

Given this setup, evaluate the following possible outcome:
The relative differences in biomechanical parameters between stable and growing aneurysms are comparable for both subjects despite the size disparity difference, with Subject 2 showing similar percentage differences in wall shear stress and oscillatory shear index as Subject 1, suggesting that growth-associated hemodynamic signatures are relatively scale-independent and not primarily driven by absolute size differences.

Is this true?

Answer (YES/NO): NO